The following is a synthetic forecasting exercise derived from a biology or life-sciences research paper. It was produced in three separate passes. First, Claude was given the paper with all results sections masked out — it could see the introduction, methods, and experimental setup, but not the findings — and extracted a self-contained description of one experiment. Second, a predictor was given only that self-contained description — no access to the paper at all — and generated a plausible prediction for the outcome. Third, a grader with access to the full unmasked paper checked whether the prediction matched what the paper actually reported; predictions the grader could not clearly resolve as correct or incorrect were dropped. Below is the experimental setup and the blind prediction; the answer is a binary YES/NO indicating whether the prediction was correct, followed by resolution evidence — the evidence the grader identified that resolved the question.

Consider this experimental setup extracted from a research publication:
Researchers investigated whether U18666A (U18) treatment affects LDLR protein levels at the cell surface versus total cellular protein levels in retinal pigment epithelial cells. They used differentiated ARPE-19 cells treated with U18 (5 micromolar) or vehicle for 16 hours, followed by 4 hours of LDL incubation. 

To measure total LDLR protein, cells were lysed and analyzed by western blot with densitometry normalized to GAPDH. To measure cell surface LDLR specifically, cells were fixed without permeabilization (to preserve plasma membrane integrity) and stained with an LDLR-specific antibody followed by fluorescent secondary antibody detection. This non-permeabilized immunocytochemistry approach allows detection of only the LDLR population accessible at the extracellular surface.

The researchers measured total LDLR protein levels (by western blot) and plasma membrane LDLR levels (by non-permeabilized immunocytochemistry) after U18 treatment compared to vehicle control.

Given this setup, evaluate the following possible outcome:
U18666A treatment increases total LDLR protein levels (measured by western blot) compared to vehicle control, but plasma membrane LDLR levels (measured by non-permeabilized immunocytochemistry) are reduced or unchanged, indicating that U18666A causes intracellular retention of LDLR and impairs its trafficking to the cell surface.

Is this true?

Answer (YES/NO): NO